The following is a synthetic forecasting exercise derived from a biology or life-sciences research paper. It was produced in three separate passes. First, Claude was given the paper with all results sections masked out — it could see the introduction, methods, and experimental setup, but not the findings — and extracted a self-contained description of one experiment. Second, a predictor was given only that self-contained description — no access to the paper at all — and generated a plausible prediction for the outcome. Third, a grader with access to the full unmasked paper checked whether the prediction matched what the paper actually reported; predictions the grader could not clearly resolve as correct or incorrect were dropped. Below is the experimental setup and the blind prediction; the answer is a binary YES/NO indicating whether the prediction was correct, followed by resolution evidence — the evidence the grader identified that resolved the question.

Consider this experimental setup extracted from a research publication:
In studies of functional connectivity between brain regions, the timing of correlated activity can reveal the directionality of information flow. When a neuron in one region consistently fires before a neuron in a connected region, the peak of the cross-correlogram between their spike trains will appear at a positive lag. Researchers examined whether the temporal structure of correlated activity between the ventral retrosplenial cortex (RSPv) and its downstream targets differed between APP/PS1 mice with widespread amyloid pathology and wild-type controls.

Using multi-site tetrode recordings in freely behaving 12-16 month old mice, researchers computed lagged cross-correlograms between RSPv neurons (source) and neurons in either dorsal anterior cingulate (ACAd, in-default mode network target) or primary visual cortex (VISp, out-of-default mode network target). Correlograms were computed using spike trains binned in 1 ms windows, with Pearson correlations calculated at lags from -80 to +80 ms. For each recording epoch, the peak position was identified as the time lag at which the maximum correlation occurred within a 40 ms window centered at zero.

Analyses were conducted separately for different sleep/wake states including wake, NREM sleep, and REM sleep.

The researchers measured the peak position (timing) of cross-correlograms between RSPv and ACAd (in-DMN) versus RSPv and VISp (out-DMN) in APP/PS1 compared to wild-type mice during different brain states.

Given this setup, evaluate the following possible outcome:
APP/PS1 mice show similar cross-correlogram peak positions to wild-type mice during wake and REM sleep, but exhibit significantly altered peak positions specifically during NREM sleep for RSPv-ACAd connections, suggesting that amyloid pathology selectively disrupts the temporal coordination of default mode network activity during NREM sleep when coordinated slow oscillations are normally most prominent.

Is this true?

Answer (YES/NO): NO